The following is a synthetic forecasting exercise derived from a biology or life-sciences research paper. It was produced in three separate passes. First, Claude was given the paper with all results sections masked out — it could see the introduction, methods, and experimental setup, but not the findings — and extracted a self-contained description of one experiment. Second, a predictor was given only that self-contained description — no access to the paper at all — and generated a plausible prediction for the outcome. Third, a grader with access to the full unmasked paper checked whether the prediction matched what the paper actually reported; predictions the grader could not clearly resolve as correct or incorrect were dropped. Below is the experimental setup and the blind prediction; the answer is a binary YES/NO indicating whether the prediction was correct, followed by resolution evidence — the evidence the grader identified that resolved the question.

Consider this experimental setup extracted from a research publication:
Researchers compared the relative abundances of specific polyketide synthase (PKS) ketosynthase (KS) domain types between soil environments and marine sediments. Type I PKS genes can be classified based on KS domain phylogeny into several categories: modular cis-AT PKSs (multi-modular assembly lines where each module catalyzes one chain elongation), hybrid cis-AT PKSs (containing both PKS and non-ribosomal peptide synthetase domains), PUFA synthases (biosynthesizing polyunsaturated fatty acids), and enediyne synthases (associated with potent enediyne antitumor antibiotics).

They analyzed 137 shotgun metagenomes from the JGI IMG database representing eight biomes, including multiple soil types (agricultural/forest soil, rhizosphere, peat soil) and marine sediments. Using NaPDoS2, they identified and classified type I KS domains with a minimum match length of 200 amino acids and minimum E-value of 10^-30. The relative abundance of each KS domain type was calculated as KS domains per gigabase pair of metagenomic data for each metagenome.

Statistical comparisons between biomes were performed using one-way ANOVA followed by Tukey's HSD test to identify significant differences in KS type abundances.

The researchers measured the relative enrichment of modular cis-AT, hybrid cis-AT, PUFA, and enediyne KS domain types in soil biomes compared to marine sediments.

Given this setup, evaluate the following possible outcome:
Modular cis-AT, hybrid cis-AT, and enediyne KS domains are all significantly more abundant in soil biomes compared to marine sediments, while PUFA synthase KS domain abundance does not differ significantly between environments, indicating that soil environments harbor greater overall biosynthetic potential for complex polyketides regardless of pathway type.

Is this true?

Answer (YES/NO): NO